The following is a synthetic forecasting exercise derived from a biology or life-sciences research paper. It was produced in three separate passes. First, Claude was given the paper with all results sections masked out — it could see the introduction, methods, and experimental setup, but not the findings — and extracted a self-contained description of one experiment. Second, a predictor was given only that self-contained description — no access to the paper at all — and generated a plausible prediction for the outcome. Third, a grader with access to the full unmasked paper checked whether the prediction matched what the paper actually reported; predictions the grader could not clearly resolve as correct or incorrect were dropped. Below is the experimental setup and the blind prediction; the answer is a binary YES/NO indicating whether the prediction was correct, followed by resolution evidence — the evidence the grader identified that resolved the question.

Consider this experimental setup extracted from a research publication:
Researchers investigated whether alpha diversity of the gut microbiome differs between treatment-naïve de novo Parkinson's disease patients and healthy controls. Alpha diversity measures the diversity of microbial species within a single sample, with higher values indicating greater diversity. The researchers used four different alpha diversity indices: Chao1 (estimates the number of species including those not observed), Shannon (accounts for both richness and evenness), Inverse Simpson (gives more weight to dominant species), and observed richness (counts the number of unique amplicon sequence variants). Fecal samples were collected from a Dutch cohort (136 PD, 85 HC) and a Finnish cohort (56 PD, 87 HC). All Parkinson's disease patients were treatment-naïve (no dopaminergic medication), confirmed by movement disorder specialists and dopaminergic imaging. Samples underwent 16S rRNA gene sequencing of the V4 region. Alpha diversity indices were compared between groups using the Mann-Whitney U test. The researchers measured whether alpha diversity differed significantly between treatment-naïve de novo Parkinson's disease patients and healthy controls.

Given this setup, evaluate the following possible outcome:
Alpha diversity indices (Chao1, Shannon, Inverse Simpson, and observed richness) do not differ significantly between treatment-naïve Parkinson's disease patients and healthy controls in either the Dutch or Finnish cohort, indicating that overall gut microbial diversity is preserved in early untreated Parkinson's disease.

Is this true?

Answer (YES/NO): NO